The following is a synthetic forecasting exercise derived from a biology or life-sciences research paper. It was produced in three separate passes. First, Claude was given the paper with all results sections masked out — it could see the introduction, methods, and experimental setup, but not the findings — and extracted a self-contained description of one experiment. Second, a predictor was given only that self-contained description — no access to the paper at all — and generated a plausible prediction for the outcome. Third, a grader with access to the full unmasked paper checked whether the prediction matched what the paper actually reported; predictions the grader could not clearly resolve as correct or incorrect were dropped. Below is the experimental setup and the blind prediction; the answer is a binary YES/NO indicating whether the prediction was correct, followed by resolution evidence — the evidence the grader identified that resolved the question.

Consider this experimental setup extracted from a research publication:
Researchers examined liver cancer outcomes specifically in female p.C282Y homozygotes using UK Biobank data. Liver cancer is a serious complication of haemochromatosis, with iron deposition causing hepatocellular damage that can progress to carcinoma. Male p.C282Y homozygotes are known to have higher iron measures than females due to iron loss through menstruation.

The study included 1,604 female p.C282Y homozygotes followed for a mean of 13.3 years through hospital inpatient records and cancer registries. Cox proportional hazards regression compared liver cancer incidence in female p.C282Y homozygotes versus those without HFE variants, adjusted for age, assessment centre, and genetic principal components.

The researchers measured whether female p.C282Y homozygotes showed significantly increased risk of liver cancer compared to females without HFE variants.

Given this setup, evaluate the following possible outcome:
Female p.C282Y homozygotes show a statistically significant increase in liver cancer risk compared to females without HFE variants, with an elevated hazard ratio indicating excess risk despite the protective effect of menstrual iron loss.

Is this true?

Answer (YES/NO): NO